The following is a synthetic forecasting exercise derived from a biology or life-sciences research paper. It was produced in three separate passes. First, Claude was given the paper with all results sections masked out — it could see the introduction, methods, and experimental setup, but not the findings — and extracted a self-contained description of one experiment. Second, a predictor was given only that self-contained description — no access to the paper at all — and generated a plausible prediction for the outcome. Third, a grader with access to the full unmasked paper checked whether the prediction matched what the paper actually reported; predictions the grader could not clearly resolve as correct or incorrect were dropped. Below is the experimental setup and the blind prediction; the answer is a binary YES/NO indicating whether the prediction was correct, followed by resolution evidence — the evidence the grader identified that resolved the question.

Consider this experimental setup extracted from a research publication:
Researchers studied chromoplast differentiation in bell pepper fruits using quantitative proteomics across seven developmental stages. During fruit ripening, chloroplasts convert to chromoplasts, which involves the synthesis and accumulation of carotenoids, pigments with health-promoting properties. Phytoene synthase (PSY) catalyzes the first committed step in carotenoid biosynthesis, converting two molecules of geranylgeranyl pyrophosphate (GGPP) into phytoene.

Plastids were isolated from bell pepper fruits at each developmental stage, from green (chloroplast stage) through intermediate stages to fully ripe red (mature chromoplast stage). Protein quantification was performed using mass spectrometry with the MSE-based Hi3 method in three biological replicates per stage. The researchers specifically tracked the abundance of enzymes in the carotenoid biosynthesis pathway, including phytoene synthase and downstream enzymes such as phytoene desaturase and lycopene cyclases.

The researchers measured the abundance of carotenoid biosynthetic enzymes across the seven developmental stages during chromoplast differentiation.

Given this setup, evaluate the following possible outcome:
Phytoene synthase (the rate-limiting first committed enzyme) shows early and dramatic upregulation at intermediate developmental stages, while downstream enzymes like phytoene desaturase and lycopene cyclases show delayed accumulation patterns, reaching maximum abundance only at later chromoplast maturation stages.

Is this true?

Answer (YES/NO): NO